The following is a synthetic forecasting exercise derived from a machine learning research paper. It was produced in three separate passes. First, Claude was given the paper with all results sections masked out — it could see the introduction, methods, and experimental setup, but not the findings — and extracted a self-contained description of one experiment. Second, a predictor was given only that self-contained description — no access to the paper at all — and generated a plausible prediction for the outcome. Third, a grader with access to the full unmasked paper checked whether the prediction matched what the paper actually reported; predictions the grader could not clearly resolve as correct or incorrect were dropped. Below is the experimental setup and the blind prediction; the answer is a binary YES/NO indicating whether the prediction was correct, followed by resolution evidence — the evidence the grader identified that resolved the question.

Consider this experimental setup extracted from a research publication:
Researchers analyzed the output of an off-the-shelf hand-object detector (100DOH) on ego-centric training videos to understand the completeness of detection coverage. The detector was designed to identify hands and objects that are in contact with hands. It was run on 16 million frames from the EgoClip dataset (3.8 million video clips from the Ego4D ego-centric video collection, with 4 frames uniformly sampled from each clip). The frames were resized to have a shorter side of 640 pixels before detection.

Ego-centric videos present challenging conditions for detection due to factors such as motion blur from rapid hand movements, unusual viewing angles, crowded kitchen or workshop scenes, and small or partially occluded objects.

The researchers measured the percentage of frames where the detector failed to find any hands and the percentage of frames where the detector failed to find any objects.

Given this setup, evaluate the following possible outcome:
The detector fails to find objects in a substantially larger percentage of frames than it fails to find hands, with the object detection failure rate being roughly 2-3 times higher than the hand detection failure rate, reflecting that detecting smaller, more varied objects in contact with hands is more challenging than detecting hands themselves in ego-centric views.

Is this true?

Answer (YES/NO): NO